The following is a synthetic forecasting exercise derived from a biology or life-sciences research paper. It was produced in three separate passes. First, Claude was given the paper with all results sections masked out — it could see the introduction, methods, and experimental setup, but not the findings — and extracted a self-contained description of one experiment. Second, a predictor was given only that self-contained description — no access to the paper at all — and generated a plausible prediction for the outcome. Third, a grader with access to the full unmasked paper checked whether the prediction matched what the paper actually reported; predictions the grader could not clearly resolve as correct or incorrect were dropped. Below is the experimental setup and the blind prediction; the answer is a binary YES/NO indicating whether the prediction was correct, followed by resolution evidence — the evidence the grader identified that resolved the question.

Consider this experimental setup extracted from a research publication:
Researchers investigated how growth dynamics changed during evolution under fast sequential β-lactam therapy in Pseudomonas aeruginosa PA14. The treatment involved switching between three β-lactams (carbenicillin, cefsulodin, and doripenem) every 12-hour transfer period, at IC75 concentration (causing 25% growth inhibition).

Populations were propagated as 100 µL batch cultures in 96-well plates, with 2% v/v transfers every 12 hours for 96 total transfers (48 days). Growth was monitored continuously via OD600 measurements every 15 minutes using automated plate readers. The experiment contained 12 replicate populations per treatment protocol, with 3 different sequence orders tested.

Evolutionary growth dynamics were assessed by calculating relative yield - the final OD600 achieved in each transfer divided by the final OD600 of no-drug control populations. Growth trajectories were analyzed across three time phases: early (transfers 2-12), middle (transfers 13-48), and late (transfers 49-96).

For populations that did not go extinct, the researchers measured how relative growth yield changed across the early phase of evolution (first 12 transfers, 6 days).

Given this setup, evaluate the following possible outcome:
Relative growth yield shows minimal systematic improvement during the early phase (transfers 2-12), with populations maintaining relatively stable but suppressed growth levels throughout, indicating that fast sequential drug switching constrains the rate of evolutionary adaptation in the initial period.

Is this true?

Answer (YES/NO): NO